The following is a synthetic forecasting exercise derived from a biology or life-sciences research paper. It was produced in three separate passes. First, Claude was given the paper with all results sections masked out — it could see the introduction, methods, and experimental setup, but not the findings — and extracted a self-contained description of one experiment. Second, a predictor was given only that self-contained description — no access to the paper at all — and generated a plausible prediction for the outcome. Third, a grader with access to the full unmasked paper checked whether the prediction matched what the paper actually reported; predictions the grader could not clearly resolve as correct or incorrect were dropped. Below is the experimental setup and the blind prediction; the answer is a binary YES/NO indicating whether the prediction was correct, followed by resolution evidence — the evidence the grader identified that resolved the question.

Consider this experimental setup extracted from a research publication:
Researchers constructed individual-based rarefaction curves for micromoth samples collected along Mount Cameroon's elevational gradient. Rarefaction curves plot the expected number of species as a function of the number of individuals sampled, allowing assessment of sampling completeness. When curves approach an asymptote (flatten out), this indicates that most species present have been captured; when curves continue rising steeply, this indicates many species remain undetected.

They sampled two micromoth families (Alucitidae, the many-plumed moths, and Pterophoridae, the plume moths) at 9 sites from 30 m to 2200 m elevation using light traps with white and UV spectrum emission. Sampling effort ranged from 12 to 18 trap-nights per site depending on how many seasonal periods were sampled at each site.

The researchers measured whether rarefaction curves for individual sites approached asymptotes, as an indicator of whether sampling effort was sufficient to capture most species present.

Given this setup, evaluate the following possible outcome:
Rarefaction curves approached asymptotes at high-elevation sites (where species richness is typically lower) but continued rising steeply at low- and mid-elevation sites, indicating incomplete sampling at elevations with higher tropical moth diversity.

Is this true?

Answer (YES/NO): NO